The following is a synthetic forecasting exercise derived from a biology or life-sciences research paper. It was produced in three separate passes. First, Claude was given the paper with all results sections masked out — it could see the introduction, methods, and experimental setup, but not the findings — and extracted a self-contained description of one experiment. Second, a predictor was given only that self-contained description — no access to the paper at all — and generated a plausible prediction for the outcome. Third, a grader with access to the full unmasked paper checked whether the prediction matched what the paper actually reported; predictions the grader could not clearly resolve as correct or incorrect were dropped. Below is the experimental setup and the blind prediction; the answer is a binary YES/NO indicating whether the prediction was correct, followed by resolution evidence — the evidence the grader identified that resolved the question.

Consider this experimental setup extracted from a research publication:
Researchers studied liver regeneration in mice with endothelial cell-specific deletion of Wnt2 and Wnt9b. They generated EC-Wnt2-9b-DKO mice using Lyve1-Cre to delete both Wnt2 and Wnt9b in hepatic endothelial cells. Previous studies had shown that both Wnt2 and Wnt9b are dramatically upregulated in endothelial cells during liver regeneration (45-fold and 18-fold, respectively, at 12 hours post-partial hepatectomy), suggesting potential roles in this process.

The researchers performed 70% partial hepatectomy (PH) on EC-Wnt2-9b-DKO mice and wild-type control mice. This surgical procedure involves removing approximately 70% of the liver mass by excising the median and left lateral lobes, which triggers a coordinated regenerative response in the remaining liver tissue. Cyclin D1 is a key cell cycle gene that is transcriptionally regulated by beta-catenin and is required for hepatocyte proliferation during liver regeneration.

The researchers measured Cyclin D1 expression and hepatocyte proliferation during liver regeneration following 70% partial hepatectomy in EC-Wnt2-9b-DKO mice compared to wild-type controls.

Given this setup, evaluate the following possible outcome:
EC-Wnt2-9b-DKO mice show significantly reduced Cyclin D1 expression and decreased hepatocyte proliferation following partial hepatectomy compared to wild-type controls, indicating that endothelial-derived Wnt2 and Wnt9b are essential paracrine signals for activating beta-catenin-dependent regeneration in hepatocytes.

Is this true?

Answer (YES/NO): YES